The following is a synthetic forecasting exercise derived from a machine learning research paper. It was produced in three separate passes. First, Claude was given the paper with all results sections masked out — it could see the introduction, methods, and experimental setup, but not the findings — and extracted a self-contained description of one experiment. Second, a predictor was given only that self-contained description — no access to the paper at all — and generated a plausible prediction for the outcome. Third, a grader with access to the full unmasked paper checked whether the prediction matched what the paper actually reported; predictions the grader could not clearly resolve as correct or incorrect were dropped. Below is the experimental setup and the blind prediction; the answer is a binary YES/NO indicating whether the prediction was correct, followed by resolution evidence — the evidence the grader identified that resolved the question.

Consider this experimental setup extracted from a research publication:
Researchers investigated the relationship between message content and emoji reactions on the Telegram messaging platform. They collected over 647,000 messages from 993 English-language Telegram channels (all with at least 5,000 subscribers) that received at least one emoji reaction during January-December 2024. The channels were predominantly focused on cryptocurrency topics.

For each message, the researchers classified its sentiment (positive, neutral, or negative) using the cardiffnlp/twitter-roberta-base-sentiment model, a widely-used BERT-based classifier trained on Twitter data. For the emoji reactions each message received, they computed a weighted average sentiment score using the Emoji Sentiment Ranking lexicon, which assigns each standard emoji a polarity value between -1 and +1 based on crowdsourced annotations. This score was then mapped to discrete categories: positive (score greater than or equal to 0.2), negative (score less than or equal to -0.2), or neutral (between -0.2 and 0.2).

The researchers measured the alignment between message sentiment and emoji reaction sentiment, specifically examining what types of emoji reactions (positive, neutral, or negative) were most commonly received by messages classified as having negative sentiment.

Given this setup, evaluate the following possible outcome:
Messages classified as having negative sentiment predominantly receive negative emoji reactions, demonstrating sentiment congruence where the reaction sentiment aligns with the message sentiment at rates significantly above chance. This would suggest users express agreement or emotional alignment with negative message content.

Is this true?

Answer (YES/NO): NO